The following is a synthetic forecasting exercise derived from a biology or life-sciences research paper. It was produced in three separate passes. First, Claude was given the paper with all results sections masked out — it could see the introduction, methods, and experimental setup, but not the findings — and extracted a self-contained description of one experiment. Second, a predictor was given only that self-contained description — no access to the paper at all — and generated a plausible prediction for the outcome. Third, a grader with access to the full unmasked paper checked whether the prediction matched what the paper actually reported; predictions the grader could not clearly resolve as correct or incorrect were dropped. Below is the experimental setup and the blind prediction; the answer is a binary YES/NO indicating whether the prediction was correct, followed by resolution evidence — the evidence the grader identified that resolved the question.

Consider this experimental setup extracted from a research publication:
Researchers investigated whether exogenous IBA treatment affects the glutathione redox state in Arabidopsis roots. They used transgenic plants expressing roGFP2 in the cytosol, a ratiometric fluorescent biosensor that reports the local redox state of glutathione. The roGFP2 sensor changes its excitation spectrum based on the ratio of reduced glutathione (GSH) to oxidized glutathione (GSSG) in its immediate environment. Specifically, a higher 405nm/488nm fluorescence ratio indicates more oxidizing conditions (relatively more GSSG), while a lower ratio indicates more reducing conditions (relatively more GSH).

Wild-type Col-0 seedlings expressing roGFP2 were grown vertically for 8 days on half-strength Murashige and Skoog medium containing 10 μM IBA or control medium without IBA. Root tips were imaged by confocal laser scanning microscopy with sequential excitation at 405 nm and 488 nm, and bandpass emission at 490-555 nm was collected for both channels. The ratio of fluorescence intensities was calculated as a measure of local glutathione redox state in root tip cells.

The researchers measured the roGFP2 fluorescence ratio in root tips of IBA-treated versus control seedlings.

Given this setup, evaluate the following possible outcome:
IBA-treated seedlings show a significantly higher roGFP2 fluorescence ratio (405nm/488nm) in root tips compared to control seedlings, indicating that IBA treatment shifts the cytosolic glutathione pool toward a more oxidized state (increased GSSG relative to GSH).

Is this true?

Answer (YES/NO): NO